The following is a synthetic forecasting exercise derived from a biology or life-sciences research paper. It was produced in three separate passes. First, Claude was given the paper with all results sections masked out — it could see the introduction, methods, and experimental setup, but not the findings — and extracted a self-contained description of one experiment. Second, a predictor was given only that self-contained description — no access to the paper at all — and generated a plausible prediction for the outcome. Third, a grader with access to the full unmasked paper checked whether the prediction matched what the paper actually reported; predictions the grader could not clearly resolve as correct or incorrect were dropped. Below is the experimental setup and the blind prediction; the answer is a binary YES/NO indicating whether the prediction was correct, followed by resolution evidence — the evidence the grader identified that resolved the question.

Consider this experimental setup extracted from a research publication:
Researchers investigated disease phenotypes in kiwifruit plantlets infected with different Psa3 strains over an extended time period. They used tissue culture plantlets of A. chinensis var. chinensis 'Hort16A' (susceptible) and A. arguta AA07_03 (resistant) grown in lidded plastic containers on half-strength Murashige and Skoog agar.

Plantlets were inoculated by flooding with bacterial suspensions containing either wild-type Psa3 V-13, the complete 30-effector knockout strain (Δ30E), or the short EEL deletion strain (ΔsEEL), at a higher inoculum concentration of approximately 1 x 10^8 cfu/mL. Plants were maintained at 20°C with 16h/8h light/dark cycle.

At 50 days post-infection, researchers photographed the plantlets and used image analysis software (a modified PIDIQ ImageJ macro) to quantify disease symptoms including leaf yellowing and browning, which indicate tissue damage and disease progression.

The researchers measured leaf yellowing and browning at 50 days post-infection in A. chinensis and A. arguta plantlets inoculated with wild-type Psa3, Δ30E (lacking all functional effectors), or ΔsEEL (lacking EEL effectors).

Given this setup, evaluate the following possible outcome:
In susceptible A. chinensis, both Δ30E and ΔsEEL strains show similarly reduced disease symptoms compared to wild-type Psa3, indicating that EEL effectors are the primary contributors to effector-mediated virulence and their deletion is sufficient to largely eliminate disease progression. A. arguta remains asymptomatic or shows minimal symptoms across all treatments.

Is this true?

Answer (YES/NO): NO